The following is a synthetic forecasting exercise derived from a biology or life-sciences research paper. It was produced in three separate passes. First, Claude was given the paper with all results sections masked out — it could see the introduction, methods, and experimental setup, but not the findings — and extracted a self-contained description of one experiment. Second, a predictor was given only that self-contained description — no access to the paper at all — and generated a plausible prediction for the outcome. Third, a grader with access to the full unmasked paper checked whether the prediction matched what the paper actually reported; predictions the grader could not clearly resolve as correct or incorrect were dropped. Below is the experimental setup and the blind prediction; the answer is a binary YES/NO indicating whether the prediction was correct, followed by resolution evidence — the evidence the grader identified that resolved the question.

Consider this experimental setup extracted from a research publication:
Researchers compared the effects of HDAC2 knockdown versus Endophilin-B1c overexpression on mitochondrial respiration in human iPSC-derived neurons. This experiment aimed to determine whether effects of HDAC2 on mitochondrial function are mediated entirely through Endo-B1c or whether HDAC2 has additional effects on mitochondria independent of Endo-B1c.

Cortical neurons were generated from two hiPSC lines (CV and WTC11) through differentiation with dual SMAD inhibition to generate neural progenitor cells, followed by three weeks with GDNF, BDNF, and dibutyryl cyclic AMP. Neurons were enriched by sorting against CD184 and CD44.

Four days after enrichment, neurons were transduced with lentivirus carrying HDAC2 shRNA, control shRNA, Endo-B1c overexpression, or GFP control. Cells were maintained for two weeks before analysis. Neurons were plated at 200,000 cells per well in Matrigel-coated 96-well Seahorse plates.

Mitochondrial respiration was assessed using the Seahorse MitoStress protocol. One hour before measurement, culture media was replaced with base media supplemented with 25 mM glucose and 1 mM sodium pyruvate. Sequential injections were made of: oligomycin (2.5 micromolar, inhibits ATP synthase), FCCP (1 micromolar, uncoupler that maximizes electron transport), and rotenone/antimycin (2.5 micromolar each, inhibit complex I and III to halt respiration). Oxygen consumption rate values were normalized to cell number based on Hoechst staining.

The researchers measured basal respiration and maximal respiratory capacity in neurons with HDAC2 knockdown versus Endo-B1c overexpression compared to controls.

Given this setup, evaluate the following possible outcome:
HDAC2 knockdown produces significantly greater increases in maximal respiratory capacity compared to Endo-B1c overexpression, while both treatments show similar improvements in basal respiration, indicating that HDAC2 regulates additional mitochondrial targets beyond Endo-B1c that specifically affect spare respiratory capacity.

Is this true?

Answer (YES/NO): NO